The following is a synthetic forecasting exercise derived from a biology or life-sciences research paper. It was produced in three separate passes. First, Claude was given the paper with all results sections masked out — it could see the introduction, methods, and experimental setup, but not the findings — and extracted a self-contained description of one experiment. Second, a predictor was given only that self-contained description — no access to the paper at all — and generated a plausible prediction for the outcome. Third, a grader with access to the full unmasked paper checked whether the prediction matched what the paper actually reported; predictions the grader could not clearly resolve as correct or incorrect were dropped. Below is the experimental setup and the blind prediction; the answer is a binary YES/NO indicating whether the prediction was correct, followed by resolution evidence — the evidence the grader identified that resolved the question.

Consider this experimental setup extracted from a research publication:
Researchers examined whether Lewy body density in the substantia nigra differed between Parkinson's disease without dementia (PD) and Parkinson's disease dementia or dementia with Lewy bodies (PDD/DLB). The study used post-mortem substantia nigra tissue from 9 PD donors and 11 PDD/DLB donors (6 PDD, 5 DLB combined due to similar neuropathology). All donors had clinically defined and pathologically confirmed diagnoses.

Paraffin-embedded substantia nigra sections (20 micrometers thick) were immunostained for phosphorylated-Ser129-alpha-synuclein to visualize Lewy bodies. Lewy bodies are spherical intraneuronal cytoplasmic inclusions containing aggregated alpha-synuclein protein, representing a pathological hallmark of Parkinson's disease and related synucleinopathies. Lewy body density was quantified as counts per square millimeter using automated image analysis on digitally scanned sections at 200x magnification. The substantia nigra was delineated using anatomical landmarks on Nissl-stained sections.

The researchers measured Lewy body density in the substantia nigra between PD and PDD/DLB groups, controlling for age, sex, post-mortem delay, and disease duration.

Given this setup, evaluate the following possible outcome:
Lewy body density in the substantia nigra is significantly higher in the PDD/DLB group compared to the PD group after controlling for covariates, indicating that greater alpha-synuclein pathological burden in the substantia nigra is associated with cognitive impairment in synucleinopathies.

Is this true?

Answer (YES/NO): NO